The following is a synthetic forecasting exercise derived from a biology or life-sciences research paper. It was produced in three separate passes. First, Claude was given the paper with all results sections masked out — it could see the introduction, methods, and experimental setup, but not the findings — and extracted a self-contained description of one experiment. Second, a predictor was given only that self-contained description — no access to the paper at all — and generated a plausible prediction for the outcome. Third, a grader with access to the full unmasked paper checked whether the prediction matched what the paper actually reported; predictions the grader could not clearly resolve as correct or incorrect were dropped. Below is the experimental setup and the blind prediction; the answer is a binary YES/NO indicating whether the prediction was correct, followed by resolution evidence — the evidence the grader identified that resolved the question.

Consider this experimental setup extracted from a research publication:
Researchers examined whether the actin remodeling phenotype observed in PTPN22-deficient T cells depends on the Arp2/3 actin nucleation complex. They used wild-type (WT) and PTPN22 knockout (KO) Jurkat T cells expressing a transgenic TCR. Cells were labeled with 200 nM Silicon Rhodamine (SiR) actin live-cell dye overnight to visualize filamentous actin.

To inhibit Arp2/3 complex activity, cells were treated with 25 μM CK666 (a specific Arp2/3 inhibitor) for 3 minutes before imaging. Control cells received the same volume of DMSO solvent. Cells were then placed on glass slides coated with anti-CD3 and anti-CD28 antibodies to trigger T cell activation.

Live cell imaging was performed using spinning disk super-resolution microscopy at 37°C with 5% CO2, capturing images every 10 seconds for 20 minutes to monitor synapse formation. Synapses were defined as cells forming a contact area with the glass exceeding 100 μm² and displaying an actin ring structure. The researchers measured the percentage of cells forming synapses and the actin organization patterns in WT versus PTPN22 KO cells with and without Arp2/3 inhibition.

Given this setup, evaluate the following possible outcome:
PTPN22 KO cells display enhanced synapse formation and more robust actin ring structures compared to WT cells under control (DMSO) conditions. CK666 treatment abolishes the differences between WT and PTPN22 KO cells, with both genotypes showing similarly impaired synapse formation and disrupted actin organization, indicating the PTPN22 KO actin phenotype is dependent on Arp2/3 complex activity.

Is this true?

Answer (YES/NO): NO